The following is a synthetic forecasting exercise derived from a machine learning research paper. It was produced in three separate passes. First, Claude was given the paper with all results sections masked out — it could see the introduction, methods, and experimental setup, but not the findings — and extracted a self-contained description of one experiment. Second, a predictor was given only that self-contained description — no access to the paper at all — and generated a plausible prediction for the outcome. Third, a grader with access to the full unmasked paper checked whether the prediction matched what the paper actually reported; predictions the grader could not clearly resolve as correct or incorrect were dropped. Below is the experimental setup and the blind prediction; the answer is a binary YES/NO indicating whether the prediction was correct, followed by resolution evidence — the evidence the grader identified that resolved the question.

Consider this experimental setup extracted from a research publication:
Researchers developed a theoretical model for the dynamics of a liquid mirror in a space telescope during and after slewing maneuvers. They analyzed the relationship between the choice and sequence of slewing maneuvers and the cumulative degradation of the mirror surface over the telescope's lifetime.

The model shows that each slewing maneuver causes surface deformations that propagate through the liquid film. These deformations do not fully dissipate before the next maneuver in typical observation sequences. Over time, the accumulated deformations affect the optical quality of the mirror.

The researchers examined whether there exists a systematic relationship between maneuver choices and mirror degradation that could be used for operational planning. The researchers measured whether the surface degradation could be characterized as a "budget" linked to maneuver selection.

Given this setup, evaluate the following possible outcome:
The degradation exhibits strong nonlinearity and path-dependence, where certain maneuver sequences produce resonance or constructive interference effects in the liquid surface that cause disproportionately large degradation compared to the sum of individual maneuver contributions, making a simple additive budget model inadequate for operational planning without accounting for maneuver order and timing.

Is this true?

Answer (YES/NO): NO